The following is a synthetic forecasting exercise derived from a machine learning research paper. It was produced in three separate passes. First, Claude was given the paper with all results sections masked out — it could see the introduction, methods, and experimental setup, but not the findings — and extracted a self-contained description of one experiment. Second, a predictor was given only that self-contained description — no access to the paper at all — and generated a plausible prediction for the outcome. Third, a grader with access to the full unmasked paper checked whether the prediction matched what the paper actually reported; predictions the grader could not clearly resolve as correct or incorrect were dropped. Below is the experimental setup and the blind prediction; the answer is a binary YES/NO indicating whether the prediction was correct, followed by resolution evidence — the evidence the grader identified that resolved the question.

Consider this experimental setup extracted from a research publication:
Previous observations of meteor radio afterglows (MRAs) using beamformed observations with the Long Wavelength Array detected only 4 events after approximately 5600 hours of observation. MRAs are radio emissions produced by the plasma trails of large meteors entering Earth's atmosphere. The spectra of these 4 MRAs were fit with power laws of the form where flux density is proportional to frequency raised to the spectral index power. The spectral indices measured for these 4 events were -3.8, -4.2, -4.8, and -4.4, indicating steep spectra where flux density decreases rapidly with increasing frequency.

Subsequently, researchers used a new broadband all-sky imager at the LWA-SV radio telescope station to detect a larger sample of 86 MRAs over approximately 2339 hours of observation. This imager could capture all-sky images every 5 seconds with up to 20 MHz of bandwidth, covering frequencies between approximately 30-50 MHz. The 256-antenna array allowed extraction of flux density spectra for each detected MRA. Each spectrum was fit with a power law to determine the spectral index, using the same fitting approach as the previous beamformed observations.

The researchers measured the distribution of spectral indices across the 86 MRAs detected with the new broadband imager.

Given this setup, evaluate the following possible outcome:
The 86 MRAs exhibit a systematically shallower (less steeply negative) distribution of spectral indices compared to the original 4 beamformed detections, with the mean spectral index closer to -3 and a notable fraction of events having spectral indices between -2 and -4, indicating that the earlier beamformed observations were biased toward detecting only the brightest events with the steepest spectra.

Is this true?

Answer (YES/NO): NO